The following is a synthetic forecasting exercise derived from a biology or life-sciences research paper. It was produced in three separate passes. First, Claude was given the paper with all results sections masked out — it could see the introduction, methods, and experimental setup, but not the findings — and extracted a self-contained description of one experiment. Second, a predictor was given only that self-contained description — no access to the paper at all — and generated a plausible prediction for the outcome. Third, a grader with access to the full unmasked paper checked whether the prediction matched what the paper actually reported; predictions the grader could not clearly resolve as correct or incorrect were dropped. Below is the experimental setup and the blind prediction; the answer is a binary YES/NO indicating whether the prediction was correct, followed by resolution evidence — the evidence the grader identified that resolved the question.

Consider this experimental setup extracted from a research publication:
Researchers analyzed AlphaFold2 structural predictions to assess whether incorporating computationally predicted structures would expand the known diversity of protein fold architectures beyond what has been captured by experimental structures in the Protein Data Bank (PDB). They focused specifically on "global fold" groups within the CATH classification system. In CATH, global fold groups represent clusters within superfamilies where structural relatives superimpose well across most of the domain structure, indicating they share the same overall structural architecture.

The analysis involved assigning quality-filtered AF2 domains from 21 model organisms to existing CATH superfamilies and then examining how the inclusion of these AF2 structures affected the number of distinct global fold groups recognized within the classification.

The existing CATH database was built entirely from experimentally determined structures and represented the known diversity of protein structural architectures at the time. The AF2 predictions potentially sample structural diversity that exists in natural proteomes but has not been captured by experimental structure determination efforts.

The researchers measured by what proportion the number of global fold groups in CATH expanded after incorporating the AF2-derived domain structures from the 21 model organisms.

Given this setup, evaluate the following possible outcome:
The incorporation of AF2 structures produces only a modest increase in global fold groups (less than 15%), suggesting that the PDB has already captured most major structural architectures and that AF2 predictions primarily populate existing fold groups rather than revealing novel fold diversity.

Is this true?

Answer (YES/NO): NO